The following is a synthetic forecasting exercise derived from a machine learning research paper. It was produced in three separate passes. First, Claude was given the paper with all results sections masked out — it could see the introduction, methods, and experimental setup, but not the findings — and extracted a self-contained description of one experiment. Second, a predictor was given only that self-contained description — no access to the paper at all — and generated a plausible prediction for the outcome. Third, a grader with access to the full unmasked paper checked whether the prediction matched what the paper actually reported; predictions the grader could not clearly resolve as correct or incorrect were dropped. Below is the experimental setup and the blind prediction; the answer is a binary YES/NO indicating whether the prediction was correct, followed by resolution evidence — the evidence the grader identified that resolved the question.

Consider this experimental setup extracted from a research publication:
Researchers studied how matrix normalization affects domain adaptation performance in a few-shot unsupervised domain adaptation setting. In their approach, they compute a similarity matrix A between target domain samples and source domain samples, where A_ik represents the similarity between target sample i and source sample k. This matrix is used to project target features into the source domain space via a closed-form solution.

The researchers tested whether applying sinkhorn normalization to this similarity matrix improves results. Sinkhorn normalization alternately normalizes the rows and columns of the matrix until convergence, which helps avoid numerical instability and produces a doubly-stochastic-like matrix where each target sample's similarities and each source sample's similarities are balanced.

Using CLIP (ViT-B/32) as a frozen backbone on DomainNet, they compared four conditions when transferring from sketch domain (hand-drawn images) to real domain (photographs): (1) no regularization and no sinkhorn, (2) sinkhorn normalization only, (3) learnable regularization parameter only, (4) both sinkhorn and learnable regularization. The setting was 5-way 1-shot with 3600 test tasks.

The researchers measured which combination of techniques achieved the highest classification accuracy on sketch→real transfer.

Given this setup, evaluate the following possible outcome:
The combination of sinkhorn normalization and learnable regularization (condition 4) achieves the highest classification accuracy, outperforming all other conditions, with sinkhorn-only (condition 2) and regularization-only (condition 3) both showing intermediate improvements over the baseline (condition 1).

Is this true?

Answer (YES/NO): YES